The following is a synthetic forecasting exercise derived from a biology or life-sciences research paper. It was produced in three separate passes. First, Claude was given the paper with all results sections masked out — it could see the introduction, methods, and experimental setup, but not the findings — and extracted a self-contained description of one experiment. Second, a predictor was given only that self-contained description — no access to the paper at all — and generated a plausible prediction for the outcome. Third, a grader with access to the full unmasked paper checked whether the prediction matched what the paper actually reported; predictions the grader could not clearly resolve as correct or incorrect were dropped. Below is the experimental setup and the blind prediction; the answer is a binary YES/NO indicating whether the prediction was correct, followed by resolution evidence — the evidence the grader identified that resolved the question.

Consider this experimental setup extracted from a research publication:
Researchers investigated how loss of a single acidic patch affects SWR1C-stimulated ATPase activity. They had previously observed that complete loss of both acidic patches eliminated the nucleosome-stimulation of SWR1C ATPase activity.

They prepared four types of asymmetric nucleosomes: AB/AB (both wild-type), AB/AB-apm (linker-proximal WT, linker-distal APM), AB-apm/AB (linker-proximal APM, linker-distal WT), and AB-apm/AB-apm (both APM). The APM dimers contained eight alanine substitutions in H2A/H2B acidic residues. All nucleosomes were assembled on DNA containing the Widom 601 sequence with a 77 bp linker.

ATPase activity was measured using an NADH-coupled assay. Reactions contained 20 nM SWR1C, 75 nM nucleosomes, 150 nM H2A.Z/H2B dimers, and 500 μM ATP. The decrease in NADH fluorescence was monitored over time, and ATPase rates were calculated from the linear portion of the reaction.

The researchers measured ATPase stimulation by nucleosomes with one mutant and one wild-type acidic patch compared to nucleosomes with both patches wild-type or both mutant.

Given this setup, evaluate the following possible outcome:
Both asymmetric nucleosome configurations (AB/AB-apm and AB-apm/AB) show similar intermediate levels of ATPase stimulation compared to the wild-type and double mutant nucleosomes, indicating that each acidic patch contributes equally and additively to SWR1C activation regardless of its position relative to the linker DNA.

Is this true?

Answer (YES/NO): NO